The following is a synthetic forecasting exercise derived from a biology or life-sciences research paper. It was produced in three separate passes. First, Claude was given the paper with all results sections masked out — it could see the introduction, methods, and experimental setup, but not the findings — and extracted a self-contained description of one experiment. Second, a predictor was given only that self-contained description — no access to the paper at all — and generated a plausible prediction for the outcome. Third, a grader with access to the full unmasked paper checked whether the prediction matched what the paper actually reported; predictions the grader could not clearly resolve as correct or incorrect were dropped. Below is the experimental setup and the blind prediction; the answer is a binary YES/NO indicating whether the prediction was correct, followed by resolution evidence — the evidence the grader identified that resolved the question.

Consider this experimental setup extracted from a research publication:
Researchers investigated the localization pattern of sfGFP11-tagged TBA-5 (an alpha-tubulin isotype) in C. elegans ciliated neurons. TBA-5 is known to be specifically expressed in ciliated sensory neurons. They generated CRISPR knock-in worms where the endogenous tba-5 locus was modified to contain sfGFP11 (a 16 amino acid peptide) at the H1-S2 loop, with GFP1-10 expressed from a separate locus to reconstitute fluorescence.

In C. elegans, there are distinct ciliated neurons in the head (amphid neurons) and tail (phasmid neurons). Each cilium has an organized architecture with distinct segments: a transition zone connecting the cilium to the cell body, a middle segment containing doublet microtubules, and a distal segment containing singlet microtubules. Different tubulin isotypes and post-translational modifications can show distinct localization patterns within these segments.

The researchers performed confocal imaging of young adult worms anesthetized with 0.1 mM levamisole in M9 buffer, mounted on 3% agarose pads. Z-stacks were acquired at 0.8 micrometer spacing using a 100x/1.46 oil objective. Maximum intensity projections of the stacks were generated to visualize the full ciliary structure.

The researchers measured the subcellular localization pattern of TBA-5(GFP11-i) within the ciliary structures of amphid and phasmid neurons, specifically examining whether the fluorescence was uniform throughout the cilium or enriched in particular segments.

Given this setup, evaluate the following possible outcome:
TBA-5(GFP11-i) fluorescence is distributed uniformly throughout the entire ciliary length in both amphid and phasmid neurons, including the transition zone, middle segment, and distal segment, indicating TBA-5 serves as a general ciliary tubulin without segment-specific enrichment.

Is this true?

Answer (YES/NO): NO